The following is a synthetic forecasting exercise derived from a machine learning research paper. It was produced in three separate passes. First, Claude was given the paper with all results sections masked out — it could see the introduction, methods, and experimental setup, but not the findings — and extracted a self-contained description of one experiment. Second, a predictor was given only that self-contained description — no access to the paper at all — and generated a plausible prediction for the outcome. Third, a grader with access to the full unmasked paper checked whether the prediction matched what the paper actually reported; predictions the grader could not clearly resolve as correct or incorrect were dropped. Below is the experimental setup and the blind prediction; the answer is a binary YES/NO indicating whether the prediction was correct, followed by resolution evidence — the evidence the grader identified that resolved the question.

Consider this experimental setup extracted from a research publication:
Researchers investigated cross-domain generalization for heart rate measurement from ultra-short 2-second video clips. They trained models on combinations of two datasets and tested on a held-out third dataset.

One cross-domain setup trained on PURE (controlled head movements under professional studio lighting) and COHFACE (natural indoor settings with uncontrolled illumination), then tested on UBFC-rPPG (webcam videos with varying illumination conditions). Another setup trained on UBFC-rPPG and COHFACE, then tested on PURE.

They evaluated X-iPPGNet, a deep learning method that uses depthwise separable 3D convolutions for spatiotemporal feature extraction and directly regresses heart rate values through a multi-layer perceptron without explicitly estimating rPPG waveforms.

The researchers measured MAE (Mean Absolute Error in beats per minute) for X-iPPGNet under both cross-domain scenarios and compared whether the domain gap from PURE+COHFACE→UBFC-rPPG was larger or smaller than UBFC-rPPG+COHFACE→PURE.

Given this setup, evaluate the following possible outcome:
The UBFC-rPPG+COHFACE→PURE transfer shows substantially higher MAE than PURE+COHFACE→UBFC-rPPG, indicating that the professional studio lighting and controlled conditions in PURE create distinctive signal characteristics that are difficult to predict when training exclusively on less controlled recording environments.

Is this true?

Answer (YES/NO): NO